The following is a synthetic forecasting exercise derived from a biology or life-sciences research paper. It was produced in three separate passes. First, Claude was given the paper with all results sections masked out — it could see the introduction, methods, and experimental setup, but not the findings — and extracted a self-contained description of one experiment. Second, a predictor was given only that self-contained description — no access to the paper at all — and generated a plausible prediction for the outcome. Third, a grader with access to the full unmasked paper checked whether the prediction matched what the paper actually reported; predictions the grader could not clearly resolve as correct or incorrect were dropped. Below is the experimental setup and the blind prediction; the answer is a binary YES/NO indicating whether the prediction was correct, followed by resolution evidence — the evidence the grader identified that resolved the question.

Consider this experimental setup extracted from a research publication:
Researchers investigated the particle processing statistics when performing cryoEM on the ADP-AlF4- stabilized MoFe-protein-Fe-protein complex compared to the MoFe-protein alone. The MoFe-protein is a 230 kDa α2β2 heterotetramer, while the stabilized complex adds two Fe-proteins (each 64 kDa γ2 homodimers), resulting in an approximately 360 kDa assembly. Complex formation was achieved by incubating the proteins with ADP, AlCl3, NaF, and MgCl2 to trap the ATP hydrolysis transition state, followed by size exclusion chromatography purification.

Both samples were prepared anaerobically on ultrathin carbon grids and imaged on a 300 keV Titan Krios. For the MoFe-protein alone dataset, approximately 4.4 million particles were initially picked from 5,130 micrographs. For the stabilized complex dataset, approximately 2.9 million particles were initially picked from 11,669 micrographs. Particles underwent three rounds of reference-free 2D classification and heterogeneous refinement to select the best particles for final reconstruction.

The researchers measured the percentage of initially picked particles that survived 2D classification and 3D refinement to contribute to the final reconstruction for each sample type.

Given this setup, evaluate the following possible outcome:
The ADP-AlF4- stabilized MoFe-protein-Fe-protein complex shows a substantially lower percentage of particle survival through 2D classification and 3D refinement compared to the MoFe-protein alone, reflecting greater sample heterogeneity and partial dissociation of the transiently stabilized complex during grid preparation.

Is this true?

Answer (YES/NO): YES